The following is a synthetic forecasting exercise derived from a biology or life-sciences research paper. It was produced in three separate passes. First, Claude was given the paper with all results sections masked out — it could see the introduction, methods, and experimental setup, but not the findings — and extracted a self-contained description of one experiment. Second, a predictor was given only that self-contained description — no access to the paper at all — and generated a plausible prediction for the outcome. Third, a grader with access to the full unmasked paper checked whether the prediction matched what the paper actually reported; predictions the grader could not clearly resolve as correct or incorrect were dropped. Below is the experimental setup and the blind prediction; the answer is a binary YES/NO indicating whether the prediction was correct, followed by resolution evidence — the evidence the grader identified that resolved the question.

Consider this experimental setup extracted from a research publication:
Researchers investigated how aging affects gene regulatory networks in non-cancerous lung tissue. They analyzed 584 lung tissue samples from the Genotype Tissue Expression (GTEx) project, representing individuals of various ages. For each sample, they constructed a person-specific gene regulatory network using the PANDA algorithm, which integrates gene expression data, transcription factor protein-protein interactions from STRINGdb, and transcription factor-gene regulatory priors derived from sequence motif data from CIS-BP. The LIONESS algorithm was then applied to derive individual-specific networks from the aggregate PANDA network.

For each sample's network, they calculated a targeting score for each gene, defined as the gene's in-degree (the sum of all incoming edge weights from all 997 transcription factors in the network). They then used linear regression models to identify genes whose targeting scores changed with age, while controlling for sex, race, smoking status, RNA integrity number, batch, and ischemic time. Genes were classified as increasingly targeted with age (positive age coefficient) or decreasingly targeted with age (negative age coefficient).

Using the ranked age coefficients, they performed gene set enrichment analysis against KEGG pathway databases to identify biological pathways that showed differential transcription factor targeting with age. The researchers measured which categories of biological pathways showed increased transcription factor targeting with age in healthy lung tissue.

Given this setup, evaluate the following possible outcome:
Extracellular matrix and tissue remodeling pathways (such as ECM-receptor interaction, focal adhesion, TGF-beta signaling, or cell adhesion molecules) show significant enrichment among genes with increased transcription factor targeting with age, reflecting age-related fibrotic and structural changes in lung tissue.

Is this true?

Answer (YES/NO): YES